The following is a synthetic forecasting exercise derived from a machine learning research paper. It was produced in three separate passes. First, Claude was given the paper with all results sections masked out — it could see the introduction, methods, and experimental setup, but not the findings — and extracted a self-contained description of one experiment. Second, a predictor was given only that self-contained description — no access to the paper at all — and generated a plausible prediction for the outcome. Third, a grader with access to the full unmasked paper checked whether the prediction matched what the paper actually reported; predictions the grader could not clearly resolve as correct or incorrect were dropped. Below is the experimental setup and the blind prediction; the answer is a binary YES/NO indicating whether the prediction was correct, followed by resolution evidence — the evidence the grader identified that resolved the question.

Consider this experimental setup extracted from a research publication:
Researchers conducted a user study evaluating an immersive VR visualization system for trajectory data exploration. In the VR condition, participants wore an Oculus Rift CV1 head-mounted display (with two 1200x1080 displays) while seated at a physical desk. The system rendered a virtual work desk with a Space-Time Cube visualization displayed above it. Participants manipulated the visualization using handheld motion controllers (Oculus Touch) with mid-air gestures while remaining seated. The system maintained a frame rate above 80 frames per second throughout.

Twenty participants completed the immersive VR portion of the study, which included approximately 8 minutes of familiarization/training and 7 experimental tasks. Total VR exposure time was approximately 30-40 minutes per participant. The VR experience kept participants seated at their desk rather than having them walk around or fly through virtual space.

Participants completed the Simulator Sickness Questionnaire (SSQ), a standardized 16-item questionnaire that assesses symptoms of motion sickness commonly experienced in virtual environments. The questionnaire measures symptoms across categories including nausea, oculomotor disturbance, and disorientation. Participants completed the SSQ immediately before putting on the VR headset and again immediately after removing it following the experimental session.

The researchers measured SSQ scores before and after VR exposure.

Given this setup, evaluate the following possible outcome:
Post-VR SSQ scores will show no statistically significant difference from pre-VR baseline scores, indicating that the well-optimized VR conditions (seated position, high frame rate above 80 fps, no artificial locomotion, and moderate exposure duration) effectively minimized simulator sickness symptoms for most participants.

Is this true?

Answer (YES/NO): YES